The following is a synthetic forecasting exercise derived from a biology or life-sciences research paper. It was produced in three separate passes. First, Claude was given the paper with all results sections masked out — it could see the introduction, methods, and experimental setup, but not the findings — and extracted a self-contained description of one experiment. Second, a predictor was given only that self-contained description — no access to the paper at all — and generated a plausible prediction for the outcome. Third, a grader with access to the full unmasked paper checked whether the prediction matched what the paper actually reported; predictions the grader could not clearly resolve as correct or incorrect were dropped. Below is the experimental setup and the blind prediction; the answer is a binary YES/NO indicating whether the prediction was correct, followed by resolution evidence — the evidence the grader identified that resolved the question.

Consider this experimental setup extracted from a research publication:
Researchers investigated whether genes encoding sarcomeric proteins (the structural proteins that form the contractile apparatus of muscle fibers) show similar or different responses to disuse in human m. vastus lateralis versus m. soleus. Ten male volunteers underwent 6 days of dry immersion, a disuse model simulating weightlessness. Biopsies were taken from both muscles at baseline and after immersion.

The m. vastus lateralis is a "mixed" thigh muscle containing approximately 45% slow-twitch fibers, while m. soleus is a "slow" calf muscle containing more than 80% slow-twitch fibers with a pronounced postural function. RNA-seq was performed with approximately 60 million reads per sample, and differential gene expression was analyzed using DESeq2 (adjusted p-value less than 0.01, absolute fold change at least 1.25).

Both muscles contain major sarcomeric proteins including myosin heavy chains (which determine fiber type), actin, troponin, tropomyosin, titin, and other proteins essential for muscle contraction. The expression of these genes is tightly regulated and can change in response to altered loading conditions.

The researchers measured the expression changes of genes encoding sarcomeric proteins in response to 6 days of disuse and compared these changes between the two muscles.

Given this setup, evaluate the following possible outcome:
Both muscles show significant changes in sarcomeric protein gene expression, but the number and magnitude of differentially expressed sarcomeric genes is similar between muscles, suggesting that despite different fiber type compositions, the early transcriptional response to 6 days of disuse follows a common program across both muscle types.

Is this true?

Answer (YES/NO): YES